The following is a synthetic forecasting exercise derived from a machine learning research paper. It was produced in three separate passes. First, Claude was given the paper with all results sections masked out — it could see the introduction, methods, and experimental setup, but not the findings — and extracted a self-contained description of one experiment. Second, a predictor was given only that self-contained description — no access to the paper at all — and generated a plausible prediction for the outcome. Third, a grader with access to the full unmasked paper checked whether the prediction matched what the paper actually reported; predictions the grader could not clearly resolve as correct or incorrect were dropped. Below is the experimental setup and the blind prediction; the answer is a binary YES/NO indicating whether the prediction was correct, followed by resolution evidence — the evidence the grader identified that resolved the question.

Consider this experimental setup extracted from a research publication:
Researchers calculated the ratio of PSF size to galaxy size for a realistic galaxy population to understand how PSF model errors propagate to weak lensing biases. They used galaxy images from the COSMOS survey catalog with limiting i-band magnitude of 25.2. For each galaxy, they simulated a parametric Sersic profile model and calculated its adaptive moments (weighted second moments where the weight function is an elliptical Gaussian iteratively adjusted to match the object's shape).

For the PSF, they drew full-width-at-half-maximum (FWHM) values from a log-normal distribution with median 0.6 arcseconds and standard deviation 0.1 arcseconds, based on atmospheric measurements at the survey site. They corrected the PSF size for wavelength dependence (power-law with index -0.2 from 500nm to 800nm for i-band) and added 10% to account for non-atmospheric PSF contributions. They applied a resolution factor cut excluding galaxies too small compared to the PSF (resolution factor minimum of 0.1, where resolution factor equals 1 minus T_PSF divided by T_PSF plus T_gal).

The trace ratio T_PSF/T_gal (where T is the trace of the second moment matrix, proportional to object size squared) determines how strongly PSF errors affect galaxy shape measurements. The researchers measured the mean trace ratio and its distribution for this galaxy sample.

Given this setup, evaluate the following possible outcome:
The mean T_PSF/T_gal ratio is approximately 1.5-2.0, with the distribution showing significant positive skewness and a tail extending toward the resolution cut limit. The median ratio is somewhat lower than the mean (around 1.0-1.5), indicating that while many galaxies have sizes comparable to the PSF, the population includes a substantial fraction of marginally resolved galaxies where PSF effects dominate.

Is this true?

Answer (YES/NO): NO